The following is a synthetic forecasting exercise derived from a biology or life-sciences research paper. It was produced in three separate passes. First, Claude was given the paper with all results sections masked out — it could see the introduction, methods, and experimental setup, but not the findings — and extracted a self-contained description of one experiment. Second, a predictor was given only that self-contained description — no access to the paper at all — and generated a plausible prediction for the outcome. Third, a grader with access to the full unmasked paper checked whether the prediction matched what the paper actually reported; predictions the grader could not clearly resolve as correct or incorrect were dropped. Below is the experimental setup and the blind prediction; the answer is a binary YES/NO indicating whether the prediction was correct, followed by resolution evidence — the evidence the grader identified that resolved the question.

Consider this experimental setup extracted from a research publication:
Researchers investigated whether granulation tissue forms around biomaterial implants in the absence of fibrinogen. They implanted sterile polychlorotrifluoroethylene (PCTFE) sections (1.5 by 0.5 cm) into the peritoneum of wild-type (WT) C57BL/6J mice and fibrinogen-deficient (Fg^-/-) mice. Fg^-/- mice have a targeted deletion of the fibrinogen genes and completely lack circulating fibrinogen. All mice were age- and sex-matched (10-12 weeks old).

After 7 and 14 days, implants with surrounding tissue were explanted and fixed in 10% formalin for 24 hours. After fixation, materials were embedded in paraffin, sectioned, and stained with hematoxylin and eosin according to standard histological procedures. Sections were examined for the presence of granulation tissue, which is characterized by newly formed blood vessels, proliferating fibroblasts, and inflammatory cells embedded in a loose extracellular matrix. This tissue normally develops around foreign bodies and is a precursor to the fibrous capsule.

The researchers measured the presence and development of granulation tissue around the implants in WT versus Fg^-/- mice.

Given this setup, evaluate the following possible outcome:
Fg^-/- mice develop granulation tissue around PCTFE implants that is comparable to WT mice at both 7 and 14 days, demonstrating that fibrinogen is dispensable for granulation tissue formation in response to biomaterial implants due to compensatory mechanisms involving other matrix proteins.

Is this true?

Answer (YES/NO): NO